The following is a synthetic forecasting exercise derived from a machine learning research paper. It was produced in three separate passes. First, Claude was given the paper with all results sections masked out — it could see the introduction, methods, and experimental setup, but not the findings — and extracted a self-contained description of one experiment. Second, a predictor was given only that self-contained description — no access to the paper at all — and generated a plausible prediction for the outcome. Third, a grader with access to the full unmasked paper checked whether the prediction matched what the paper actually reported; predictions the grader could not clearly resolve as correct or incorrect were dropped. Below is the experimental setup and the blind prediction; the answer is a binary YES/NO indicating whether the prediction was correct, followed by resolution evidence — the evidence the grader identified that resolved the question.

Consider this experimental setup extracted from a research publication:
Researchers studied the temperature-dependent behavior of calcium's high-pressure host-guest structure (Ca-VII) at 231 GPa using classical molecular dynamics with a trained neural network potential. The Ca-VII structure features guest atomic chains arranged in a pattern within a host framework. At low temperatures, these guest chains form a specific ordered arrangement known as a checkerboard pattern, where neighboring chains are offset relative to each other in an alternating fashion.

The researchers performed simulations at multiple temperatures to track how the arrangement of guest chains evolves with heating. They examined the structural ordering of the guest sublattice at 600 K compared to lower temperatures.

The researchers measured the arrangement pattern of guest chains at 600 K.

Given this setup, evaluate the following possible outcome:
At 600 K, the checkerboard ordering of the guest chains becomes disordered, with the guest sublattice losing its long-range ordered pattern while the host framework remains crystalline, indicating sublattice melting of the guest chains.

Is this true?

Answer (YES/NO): NO